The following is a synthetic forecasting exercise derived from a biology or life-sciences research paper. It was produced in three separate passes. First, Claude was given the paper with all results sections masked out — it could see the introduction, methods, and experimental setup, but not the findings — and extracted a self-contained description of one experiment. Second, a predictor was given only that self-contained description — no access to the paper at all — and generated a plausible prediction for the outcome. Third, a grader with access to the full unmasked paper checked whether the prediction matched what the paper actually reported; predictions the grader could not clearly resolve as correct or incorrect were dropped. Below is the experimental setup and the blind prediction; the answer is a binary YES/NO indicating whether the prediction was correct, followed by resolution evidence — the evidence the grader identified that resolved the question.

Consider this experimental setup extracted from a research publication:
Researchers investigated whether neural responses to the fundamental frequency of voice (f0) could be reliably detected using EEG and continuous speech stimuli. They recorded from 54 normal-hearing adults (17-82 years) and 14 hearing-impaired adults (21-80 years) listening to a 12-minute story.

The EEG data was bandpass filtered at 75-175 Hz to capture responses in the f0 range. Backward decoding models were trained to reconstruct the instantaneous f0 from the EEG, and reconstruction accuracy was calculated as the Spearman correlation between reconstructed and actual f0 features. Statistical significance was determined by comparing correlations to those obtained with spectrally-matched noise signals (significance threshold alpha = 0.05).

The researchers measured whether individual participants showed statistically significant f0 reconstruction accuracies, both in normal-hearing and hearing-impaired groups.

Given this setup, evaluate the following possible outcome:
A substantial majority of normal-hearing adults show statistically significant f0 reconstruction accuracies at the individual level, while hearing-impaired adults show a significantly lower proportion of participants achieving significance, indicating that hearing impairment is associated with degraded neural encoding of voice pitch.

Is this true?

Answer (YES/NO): NO